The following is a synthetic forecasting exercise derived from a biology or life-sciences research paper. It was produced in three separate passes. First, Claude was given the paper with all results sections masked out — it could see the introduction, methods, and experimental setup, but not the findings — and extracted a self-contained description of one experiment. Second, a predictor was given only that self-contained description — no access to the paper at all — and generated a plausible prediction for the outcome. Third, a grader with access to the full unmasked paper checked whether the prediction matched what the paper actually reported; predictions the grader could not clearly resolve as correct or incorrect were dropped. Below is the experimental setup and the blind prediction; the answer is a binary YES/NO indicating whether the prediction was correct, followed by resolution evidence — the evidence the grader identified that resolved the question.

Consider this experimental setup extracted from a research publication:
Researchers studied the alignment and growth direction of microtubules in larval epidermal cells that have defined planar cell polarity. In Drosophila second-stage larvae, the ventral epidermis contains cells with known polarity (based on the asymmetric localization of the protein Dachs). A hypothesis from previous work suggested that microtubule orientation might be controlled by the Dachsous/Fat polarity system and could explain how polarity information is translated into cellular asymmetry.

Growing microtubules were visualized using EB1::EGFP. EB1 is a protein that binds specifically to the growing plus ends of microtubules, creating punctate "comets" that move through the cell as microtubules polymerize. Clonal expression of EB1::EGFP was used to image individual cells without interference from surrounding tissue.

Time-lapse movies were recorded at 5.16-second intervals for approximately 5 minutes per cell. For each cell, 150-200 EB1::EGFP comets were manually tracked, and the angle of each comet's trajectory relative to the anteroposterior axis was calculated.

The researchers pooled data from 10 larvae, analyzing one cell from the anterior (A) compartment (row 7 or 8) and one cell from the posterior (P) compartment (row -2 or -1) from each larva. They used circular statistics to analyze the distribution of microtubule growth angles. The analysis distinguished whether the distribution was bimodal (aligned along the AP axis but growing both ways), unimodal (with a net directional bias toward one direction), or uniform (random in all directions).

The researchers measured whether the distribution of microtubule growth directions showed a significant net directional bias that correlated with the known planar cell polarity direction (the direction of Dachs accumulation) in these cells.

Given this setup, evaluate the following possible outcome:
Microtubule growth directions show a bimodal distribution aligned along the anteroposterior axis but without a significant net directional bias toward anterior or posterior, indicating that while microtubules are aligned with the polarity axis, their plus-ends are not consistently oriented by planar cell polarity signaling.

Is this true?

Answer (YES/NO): NO